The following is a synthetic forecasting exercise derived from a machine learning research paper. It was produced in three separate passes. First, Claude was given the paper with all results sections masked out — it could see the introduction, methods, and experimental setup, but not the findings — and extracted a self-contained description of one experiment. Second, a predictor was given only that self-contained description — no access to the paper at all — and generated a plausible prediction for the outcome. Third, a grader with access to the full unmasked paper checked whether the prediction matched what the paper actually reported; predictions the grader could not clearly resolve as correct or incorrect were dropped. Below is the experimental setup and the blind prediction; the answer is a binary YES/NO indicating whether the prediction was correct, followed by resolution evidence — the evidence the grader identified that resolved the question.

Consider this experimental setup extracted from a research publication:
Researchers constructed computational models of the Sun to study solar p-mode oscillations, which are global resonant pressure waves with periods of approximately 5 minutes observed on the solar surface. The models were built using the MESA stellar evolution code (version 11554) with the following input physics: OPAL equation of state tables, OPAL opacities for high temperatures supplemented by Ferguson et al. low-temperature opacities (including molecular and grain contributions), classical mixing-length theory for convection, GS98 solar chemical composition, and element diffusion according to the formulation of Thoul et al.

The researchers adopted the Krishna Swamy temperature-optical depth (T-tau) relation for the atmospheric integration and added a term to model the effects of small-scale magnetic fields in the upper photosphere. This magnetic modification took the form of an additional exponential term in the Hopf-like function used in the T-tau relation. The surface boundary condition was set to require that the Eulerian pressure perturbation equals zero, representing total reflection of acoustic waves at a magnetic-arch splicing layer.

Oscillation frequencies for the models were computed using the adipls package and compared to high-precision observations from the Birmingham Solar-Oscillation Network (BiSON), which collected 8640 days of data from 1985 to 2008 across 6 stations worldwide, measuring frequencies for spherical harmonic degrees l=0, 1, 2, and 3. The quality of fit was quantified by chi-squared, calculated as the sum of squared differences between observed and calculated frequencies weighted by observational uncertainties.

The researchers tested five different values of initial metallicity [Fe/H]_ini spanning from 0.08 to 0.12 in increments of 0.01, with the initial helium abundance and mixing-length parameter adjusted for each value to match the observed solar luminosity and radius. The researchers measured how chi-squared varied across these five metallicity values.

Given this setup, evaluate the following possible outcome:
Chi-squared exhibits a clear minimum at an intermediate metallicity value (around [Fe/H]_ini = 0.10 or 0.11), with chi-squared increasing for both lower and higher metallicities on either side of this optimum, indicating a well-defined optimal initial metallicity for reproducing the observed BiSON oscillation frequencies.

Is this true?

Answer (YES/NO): YES